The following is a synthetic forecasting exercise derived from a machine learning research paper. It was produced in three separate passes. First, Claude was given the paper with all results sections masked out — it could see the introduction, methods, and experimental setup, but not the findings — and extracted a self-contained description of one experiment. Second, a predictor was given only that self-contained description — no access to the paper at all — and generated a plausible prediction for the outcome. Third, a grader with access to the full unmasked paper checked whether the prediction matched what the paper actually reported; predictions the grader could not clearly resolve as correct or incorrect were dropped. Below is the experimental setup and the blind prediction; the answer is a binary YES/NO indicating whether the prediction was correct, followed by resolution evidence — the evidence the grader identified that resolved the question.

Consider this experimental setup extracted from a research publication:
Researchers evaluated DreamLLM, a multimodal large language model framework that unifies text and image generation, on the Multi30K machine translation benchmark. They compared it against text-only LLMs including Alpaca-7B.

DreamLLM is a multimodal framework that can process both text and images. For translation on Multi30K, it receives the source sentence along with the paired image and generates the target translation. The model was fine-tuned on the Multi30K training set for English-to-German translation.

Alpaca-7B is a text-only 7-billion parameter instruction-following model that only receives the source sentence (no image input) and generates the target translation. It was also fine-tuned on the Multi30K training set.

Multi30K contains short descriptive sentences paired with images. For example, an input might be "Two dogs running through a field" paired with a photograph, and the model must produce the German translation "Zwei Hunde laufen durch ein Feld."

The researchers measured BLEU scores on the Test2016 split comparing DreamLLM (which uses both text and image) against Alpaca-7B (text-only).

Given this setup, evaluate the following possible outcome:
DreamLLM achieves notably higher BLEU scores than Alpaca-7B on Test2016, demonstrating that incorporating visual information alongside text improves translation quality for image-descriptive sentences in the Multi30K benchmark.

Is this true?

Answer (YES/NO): NO